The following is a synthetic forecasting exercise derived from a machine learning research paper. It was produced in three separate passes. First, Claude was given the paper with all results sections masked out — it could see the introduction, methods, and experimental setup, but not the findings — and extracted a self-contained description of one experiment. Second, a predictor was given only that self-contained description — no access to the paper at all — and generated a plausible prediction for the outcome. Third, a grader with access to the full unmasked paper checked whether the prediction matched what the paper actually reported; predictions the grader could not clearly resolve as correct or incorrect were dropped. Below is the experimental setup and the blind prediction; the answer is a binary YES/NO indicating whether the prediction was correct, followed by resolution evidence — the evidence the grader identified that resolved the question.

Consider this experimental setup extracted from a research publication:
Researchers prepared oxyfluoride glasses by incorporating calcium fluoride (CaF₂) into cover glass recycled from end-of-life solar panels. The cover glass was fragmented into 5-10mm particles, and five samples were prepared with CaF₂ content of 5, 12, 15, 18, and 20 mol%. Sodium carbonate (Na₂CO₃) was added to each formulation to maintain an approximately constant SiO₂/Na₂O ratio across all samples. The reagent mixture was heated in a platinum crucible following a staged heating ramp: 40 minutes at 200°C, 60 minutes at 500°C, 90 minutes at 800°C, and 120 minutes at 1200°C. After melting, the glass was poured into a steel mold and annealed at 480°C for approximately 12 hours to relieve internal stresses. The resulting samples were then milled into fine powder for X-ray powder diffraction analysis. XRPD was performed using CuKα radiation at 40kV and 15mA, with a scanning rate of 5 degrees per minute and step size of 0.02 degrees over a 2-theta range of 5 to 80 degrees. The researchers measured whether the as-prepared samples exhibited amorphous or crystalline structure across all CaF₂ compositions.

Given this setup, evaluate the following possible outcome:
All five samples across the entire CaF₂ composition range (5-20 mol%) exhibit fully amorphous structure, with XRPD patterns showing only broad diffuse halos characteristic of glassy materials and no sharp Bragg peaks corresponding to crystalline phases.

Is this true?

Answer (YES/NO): YES